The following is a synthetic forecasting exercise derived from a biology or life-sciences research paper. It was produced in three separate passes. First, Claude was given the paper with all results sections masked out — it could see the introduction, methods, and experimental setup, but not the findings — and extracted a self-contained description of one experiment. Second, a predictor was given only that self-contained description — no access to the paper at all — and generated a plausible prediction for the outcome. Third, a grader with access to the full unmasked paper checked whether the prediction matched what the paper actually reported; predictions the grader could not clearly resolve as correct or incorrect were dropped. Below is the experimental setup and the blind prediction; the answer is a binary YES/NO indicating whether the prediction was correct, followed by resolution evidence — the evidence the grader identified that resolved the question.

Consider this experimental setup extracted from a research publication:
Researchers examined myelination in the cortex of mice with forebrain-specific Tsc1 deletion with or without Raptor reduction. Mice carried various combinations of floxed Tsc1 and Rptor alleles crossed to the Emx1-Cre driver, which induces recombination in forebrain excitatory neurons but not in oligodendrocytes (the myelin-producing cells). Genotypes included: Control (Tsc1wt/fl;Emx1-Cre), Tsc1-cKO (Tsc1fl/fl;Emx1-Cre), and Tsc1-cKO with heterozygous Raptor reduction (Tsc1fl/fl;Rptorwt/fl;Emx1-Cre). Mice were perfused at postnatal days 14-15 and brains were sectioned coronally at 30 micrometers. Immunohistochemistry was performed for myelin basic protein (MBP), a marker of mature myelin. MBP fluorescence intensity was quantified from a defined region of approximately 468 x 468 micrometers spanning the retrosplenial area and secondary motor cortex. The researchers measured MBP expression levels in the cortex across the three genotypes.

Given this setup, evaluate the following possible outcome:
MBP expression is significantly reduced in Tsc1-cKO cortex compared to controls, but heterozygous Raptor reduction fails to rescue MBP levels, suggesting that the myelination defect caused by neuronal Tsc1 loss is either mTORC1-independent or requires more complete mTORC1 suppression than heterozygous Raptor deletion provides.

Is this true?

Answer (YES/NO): NO